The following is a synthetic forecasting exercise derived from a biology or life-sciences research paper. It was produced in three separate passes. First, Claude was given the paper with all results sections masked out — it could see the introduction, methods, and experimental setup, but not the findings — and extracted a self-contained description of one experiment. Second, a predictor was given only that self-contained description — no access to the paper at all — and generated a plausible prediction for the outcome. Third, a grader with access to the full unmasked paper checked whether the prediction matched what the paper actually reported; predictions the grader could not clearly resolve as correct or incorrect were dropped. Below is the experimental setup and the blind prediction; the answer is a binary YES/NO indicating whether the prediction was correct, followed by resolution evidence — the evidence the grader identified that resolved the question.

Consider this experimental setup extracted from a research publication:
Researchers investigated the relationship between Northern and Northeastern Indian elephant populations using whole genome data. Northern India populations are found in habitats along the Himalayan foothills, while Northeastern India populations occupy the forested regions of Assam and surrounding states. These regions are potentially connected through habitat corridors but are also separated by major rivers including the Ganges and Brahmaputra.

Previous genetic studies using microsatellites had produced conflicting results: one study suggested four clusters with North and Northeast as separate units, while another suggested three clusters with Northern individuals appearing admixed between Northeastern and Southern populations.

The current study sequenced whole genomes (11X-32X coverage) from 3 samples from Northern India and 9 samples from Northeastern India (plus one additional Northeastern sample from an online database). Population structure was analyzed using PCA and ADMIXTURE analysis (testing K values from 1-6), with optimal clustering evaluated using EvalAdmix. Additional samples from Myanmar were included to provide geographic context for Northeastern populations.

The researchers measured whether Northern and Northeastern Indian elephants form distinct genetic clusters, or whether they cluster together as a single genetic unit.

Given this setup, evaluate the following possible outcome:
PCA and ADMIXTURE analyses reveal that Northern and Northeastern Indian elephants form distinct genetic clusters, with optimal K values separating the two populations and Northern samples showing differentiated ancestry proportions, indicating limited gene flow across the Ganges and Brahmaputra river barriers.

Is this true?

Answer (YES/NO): NO